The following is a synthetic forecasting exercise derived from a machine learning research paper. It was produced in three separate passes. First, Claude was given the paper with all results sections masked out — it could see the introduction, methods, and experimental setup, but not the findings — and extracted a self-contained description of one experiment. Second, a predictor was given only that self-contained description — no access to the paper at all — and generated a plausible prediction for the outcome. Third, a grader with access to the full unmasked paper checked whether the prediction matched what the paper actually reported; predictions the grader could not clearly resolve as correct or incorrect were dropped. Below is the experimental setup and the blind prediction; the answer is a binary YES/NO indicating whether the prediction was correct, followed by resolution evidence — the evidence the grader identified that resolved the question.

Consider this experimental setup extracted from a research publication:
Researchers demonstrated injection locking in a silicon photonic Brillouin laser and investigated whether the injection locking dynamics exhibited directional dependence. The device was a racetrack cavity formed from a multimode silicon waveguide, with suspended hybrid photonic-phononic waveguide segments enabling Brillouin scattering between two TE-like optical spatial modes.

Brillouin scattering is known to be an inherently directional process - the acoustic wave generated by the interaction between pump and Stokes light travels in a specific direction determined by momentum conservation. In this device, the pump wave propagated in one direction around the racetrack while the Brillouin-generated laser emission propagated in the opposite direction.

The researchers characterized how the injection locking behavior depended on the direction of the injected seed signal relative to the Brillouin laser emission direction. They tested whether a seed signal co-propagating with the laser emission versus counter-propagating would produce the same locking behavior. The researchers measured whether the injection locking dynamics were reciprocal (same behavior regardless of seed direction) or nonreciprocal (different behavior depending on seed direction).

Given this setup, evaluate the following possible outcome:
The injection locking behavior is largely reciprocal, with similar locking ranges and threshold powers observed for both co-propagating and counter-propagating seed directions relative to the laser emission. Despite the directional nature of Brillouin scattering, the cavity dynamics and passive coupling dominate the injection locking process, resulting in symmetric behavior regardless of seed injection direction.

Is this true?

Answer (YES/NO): NO